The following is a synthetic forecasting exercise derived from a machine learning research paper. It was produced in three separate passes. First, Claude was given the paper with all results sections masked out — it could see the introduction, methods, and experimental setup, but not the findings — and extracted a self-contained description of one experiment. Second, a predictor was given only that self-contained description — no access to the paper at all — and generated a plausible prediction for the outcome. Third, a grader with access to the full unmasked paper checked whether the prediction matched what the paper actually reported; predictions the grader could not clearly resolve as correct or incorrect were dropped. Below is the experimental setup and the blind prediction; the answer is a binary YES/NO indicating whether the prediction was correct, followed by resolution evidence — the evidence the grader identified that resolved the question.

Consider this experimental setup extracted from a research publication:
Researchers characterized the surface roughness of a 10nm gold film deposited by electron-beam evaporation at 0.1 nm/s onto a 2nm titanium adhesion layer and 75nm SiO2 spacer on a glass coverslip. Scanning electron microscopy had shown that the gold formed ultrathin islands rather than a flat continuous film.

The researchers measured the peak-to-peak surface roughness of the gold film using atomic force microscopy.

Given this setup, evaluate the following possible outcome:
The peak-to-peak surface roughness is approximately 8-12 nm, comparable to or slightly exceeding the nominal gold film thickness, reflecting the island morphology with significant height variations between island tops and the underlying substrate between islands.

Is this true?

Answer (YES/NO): YES